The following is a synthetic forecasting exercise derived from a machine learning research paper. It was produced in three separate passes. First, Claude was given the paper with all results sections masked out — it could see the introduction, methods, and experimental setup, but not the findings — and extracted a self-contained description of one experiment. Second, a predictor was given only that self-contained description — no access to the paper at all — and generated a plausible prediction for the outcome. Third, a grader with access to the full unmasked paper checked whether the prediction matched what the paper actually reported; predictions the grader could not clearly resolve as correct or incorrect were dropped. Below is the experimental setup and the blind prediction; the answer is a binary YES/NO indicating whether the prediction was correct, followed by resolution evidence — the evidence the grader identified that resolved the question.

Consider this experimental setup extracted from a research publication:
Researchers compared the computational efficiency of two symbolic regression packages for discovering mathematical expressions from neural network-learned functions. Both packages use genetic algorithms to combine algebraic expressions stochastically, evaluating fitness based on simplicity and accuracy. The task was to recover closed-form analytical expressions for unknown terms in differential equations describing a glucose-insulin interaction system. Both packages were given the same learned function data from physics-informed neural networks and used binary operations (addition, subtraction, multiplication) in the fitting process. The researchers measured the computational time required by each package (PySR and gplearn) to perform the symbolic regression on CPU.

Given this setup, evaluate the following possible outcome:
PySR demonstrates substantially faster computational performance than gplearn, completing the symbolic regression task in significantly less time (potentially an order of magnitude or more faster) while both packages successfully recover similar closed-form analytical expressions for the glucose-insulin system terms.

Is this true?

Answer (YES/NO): NO